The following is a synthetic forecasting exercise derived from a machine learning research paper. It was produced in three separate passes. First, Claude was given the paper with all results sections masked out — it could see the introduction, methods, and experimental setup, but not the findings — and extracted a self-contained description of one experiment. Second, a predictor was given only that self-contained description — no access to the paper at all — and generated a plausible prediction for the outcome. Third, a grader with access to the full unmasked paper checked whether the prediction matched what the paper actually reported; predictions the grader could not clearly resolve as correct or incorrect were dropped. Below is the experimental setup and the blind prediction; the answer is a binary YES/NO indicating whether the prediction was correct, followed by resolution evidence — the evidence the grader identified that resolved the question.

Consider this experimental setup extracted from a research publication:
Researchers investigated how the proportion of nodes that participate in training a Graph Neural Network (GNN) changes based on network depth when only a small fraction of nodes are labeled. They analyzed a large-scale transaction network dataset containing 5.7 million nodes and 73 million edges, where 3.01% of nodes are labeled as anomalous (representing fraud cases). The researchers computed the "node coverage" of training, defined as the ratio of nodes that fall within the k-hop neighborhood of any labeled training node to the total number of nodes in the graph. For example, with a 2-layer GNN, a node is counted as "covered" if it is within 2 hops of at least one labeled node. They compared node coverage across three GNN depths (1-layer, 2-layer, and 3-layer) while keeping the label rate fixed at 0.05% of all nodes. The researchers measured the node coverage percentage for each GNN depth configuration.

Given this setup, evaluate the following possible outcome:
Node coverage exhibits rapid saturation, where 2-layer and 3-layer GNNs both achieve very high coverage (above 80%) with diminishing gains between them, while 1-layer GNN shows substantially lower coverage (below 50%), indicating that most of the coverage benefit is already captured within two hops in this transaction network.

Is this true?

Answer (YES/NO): NO